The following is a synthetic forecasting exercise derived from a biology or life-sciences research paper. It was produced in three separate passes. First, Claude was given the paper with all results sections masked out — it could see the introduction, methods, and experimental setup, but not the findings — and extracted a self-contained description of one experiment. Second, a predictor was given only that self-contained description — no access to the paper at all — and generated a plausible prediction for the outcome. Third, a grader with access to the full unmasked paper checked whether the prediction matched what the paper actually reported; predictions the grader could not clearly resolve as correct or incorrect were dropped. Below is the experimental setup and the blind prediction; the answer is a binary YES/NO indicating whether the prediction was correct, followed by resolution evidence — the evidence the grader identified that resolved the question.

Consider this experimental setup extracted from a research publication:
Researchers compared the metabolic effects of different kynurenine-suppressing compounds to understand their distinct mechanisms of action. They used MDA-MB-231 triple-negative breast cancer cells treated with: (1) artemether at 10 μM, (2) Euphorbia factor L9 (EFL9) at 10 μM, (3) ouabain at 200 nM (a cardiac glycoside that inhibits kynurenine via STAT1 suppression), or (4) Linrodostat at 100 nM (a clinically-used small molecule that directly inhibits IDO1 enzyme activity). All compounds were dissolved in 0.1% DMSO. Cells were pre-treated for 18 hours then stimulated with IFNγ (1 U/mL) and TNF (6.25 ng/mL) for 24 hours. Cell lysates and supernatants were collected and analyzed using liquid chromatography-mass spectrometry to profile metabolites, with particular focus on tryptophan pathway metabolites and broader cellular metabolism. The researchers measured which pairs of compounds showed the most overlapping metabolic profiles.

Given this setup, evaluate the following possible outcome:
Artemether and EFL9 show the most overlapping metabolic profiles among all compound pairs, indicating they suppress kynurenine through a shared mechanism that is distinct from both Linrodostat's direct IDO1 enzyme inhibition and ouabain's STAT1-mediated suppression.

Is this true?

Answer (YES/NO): NO